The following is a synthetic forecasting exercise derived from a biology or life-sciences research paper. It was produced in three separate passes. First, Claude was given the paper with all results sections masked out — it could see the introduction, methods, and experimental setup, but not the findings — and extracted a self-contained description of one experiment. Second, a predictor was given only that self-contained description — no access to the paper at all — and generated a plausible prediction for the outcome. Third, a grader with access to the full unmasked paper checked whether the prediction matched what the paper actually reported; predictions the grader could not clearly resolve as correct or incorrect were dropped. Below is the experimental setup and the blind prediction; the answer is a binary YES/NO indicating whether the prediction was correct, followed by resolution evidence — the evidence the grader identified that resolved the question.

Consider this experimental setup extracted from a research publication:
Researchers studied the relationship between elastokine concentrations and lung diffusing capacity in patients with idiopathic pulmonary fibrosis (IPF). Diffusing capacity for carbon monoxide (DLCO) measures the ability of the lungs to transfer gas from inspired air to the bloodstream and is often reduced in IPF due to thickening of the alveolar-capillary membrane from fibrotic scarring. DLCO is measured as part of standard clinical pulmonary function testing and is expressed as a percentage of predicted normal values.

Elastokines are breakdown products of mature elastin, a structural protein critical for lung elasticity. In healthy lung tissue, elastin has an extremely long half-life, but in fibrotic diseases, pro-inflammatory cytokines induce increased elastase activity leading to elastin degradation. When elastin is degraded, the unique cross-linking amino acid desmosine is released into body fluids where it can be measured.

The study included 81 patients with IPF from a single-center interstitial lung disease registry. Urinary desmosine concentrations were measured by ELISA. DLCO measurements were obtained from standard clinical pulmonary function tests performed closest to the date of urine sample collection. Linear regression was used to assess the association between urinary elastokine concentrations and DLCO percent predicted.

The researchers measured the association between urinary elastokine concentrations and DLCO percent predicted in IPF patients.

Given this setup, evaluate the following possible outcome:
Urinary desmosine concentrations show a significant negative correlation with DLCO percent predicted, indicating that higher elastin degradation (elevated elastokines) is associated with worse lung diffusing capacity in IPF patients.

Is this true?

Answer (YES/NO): NO